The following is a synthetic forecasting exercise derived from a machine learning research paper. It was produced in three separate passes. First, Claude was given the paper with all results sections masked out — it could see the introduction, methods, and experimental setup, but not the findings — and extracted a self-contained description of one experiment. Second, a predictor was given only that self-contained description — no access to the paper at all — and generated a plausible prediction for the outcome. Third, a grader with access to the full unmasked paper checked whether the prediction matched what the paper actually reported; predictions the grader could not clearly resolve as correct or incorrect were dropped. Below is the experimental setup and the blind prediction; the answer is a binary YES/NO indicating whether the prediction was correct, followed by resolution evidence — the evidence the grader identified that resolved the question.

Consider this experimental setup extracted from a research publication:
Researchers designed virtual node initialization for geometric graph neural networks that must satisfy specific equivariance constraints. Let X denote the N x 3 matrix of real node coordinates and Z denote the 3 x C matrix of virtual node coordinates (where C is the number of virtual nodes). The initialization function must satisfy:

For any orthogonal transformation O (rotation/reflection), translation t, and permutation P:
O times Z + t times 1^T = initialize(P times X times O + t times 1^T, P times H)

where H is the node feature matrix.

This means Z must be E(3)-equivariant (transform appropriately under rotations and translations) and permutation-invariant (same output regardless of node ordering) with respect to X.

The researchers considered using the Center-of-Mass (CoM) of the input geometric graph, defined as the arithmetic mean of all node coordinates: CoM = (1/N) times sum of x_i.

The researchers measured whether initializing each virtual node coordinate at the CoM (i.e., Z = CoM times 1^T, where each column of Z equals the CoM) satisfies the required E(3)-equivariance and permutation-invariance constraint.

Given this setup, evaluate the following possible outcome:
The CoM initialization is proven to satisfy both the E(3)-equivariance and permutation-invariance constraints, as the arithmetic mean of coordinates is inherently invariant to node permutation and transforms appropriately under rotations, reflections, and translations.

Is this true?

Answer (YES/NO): YES